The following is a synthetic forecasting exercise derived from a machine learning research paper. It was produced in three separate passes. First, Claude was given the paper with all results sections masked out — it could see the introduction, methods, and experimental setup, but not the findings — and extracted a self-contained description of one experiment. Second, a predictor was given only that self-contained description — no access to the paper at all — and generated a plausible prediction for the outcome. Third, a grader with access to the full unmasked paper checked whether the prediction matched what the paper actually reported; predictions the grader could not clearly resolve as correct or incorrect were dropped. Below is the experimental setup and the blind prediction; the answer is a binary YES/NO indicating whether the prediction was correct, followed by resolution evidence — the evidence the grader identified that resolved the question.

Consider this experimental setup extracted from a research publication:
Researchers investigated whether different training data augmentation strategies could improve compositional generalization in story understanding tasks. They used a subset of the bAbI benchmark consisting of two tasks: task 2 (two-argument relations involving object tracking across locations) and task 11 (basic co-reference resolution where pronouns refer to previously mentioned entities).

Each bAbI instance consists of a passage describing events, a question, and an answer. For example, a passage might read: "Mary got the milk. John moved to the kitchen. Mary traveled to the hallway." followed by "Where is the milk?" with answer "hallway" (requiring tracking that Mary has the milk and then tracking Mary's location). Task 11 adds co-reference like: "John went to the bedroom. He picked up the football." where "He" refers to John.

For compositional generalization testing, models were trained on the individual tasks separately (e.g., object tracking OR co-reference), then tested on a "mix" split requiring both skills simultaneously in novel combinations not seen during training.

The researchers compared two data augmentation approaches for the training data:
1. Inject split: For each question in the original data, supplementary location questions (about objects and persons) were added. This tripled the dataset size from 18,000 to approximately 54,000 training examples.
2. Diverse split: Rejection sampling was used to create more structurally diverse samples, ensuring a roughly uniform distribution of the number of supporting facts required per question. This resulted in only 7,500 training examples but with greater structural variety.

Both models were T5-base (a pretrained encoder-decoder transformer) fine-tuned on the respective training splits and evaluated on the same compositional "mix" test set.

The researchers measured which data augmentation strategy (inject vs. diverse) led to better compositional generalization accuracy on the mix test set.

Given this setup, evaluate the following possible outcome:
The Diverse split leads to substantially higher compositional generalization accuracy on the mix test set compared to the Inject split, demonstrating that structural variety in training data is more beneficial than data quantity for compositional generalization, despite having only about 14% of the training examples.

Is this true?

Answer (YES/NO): YES